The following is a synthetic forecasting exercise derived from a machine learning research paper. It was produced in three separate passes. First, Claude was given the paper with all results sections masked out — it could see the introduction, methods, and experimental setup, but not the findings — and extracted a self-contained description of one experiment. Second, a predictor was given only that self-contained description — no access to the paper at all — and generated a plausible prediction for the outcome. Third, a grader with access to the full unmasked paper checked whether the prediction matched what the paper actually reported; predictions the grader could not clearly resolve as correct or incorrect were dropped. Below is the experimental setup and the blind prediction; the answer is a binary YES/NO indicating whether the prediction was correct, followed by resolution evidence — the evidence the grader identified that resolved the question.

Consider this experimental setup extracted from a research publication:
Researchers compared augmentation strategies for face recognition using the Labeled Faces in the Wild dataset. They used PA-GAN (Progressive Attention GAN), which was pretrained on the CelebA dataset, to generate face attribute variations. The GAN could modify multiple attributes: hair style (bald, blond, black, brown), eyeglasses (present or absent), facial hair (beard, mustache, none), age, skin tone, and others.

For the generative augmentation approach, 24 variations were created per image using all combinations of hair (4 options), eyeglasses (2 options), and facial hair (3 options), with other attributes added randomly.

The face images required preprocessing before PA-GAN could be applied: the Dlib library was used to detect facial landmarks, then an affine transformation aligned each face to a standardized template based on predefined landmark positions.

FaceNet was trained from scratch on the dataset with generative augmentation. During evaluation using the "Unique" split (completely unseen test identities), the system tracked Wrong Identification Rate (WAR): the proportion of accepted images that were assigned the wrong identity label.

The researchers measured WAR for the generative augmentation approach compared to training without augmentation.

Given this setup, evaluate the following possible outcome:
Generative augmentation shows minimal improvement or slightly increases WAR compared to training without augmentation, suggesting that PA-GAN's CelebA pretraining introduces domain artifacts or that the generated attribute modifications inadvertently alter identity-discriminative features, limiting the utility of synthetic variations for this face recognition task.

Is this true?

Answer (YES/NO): YES